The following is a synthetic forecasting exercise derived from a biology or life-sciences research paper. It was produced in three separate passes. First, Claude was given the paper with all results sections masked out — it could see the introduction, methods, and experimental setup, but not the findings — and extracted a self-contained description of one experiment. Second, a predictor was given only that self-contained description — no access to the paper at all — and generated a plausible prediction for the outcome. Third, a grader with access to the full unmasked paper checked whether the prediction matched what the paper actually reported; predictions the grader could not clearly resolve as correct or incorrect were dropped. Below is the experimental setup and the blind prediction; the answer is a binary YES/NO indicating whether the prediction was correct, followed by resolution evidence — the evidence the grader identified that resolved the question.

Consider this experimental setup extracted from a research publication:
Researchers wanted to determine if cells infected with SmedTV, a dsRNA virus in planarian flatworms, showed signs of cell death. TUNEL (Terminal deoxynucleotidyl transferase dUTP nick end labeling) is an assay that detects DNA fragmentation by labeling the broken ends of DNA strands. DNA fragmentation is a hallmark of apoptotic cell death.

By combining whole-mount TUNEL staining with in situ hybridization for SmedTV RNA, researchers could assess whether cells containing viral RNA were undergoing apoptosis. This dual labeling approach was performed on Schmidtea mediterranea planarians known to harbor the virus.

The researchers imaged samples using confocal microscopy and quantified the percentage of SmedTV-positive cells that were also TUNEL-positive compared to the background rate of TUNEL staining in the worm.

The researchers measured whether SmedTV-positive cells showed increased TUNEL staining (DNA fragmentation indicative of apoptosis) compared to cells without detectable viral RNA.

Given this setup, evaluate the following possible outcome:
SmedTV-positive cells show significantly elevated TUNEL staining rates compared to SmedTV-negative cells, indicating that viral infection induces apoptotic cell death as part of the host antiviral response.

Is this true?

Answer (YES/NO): NO